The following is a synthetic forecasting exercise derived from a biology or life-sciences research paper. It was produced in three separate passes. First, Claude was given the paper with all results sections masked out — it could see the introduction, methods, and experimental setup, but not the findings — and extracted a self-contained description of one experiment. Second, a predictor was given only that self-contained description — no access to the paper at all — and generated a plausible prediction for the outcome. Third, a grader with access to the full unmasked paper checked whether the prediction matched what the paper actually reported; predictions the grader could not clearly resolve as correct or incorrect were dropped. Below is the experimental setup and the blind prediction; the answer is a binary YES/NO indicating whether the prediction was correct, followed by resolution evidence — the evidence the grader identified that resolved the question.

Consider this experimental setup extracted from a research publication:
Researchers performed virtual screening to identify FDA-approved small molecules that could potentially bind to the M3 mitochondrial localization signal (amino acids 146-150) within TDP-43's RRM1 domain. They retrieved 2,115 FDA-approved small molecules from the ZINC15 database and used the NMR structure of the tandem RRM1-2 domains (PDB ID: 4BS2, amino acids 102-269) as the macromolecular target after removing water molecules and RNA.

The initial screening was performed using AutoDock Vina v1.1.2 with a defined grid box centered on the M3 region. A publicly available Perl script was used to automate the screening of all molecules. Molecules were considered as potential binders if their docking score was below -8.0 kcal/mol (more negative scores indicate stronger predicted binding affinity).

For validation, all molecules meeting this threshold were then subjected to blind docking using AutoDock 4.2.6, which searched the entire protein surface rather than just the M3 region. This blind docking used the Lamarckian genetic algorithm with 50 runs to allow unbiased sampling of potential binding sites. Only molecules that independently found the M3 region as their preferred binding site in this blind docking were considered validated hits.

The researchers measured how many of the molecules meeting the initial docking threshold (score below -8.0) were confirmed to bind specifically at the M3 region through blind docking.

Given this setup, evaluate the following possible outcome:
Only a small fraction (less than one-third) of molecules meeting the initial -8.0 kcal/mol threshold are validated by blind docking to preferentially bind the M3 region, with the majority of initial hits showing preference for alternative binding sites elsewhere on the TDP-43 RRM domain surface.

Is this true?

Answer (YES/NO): NO